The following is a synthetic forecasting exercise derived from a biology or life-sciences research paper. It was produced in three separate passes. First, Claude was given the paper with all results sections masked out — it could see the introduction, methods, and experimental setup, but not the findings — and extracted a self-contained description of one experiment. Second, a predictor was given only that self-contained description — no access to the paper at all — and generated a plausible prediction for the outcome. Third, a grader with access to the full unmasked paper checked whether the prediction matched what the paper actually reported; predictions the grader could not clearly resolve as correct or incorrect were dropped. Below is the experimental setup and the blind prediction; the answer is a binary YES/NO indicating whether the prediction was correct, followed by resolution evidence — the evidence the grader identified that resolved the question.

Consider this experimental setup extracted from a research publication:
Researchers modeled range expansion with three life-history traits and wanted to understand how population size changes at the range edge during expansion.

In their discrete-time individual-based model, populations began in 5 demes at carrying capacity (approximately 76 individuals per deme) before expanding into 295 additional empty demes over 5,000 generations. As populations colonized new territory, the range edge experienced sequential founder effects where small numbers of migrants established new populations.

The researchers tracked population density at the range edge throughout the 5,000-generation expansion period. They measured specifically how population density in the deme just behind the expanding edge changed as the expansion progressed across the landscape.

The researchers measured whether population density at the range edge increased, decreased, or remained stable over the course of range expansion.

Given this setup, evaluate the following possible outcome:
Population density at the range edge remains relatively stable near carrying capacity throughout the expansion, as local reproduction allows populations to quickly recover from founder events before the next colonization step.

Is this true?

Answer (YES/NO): NO